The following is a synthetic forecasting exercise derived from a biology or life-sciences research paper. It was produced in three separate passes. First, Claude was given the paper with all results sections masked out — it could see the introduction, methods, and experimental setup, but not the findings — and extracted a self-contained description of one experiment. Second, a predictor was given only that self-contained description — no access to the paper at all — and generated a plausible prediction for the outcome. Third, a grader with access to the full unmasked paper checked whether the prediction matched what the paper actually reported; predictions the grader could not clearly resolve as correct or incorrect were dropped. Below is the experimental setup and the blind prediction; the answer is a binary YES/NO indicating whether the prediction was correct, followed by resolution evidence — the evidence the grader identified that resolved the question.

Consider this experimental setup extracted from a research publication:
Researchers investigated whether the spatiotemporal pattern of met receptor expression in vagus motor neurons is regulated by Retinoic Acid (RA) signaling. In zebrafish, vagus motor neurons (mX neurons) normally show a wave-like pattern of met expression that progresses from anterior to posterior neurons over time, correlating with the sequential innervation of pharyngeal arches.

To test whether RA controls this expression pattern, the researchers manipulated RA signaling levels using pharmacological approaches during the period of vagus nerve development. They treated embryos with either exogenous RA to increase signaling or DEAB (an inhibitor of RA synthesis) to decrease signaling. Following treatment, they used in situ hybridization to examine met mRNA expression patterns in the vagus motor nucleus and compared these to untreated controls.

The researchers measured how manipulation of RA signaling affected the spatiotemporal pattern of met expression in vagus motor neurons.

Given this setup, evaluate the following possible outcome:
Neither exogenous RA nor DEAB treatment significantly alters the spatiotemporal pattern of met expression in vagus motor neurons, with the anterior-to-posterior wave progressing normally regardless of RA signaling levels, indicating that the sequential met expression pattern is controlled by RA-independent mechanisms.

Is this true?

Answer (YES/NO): NO